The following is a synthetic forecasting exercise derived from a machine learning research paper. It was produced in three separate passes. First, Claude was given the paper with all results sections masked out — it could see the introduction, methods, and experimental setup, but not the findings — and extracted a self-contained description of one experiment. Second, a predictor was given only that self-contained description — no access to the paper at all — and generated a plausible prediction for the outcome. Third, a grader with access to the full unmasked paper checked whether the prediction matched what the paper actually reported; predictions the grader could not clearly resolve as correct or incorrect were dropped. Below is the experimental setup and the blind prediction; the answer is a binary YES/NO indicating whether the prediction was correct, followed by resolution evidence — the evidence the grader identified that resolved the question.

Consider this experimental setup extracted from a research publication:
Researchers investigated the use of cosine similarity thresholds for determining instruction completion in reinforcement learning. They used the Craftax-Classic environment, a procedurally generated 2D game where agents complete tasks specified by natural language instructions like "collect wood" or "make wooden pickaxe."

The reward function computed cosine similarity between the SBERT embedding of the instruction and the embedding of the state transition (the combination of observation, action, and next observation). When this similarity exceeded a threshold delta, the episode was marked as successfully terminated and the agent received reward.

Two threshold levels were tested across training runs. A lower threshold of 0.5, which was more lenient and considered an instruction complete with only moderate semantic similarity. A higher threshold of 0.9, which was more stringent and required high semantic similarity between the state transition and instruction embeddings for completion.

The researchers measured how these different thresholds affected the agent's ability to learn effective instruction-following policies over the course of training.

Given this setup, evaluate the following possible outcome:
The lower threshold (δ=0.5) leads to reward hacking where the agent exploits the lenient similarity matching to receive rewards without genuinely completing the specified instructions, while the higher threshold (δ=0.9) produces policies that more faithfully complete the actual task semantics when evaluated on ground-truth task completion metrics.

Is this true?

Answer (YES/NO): YES